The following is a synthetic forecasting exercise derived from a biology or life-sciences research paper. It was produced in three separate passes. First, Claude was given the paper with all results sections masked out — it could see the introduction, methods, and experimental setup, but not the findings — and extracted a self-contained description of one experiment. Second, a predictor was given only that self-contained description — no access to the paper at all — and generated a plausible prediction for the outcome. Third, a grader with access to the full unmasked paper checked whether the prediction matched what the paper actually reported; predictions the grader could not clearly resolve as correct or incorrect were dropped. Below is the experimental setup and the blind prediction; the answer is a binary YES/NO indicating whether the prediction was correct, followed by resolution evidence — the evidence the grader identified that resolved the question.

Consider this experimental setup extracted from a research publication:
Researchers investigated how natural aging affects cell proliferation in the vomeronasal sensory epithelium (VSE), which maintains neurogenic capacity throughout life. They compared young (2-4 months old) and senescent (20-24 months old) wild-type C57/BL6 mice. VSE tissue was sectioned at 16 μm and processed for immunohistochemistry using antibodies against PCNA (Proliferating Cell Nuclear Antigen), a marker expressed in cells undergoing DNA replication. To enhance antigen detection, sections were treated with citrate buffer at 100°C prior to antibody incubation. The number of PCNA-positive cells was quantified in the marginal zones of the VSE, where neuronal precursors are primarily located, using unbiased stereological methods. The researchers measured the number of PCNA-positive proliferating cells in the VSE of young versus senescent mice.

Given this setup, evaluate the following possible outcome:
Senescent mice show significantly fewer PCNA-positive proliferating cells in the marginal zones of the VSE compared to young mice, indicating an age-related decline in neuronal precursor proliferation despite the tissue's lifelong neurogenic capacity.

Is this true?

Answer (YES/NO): YES